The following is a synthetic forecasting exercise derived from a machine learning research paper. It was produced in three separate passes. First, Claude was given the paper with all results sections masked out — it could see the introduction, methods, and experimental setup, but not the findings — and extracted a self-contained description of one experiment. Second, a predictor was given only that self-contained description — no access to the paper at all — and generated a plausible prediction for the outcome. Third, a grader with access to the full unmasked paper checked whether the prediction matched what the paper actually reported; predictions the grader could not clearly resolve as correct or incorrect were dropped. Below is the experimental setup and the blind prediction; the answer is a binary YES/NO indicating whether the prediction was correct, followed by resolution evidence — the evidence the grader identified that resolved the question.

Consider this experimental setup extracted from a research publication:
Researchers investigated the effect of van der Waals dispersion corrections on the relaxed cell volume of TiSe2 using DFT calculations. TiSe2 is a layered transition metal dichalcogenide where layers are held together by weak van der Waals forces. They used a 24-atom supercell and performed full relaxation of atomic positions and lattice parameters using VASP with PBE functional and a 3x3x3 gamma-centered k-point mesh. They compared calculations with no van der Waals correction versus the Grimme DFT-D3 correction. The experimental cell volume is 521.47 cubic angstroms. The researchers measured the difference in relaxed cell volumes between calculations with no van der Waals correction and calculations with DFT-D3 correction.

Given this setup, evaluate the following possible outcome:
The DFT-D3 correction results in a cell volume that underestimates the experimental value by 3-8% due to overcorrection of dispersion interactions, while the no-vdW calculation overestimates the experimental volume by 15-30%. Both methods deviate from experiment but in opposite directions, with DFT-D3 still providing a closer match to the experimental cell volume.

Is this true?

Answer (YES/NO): NO